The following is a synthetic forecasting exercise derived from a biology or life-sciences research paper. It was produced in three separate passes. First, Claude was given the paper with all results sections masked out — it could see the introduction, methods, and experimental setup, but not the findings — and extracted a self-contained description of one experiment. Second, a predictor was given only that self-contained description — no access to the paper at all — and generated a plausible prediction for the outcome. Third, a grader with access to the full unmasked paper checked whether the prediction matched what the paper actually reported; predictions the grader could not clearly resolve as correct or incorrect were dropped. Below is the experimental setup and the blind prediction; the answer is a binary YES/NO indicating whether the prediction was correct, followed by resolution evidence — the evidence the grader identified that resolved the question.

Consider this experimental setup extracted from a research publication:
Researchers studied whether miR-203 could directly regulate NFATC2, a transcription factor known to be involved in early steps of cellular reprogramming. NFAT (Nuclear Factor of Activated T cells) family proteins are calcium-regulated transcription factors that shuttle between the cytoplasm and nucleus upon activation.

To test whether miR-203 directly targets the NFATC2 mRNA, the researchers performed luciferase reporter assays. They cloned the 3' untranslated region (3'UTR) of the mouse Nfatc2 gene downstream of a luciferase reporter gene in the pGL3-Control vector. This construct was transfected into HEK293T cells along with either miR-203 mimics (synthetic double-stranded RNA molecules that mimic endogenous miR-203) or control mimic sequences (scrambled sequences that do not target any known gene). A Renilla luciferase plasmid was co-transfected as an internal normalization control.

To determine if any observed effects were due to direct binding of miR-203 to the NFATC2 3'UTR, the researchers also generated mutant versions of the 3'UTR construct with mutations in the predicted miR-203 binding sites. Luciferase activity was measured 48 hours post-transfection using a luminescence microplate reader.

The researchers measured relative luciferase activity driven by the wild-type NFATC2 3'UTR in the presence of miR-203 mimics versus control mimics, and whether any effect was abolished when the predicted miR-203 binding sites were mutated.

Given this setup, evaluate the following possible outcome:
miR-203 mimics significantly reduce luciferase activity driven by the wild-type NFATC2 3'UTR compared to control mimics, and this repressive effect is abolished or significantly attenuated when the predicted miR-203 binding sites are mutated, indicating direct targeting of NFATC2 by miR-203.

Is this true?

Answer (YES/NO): YES